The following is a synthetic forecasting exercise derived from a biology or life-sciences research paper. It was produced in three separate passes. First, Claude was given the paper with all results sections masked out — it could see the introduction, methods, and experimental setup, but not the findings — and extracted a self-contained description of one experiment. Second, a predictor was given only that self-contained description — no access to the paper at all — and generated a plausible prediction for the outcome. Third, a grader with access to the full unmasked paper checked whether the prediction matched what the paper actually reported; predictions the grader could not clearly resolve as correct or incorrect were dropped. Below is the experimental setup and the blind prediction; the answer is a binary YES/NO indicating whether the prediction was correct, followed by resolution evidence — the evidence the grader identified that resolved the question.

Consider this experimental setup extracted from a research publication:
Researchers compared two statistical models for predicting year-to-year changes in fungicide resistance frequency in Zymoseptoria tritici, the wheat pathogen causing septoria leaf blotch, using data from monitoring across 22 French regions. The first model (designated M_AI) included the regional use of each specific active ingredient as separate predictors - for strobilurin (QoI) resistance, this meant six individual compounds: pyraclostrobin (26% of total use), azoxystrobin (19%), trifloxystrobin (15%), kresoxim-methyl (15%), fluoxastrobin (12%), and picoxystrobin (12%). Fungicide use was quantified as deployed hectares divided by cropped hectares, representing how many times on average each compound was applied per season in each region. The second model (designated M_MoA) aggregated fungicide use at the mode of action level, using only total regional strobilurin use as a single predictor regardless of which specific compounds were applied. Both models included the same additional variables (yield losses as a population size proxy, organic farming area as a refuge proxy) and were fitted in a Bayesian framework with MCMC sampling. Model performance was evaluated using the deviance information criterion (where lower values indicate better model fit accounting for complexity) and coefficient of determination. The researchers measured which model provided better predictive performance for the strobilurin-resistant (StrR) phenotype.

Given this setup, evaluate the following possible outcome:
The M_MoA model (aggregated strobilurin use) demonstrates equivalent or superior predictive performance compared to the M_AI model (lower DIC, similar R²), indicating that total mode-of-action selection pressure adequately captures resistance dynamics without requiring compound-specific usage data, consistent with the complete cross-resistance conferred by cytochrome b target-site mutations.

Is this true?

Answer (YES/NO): NO